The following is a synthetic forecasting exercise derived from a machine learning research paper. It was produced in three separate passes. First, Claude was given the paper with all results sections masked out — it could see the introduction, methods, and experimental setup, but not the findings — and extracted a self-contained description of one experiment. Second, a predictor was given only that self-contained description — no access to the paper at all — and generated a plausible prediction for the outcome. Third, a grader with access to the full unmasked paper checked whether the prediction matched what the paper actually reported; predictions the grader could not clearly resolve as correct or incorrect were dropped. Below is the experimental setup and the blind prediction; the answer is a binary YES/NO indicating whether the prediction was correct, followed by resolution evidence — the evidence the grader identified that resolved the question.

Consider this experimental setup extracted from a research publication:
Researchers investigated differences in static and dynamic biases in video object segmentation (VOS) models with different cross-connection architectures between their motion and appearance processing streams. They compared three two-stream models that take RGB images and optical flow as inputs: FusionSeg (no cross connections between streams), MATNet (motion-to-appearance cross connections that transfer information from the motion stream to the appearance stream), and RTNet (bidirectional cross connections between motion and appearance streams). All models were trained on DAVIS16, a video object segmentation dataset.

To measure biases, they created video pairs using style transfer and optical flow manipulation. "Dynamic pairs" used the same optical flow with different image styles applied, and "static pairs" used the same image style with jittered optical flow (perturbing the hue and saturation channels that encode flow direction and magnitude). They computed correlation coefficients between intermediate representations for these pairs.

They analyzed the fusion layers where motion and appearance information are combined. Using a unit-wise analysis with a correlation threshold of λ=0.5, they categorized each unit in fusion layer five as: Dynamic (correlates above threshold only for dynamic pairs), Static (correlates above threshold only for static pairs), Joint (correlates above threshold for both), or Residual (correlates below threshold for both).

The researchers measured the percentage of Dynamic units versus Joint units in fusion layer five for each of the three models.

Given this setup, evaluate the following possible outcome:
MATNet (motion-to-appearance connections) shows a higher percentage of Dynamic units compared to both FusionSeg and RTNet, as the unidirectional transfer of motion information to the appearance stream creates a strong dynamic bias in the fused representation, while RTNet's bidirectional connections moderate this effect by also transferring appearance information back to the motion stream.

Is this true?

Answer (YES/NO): YES